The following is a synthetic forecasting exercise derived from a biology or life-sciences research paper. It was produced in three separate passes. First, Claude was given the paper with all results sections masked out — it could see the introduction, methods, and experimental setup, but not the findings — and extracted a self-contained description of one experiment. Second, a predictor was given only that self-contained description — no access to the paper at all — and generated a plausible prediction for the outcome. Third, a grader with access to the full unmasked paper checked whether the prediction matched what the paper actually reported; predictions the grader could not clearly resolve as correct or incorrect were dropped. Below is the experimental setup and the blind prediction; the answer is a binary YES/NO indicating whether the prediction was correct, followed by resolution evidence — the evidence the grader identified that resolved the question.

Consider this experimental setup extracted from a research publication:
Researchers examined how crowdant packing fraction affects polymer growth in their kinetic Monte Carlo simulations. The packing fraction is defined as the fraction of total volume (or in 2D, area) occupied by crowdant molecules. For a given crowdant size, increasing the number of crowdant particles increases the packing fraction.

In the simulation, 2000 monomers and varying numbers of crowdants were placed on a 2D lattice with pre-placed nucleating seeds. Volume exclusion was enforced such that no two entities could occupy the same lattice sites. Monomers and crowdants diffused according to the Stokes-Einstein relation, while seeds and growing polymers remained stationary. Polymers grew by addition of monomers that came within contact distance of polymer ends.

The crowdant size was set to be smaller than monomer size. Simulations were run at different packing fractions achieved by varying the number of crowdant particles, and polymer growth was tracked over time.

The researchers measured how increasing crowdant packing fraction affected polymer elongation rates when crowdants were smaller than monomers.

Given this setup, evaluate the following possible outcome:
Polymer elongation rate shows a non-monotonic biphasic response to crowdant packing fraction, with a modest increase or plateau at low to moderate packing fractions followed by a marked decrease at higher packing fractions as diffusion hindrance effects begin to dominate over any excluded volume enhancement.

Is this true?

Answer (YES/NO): NO